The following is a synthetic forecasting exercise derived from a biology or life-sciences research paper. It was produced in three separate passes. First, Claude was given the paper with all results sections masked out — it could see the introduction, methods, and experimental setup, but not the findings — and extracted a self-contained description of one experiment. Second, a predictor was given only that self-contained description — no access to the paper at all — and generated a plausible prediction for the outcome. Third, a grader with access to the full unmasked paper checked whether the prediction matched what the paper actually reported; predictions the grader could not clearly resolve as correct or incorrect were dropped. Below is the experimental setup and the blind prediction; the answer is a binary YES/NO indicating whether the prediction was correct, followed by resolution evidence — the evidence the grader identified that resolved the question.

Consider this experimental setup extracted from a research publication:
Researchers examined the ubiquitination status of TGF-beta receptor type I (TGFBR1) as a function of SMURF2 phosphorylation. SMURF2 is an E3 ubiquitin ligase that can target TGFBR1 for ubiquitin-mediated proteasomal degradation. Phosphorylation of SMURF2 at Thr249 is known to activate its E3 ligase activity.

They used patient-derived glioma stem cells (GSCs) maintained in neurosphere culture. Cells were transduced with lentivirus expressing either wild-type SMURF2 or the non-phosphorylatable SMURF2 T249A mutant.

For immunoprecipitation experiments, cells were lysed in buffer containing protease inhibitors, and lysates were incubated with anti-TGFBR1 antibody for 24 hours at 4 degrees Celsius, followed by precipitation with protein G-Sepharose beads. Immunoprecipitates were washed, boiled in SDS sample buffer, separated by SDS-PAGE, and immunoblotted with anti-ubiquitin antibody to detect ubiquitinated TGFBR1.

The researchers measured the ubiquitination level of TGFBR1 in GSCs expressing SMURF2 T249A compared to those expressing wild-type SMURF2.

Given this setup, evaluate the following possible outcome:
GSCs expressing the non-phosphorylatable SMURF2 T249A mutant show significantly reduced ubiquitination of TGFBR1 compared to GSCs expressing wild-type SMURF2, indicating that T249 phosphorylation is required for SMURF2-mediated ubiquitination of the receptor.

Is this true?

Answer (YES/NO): YES